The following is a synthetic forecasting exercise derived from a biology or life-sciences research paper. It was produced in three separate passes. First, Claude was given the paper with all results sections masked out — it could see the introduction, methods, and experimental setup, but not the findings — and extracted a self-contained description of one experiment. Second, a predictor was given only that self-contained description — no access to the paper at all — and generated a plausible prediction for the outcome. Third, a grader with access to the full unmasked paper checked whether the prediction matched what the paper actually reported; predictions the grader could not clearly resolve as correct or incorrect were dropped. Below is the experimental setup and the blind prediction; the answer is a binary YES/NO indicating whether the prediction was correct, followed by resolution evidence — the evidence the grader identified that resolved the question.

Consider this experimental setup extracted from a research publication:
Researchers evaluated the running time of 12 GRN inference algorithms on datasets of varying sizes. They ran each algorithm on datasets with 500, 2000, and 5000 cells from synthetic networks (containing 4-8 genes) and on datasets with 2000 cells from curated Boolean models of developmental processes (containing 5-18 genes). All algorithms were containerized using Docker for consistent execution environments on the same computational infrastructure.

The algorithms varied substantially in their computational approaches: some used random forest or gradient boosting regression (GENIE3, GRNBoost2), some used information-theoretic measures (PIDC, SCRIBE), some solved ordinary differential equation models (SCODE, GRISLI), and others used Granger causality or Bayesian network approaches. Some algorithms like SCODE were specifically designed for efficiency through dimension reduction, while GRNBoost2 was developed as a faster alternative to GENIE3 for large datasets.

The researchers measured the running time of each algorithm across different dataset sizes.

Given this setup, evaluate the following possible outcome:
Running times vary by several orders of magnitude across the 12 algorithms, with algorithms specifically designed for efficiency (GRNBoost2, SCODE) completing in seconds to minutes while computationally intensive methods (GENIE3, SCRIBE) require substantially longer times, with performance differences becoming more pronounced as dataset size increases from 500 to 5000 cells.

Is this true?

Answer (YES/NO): NO